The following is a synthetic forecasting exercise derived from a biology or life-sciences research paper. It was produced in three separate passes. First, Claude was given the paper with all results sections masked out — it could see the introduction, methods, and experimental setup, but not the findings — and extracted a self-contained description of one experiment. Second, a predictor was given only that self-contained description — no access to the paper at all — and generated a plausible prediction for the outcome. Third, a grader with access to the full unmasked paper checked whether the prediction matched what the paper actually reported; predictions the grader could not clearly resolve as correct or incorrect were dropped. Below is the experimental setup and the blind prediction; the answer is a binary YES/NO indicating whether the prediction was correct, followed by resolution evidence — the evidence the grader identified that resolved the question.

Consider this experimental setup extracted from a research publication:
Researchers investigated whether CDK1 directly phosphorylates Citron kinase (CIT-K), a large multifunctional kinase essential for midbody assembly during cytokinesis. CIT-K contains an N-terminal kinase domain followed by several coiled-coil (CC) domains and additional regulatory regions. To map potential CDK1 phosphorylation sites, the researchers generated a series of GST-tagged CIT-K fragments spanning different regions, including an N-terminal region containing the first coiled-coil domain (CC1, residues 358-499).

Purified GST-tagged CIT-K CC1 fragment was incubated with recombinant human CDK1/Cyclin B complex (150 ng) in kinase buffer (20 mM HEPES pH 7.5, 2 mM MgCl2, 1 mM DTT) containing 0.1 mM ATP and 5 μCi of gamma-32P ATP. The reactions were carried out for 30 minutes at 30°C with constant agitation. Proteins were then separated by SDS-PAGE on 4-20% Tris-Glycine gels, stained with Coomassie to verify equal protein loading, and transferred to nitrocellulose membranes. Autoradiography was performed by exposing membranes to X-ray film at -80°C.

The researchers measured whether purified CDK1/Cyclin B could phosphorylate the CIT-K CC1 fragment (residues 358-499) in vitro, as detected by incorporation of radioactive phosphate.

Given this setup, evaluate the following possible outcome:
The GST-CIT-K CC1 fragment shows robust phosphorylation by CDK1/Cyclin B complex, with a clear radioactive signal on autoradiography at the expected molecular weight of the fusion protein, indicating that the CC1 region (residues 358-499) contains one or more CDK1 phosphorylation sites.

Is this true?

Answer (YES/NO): YES